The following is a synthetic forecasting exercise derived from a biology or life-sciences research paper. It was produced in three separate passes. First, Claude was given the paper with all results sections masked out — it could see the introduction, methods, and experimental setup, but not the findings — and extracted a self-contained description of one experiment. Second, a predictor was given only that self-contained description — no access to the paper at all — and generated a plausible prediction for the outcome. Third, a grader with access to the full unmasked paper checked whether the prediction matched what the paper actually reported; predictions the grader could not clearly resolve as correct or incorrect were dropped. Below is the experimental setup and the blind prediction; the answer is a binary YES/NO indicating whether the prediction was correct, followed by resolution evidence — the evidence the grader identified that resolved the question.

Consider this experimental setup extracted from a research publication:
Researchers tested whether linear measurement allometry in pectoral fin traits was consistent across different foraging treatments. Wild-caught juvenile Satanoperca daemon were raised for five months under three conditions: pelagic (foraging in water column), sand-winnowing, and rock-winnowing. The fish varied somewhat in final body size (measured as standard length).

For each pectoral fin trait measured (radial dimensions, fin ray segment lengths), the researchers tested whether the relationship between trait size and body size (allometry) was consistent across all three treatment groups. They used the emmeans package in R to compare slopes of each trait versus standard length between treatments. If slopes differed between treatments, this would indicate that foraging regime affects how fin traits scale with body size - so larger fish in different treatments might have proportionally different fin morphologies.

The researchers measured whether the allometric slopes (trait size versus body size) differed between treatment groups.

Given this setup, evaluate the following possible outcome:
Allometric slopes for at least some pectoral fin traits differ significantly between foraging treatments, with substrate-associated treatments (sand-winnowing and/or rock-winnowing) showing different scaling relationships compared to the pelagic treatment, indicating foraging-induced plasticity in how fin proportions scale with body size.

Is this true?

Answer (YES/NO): NO